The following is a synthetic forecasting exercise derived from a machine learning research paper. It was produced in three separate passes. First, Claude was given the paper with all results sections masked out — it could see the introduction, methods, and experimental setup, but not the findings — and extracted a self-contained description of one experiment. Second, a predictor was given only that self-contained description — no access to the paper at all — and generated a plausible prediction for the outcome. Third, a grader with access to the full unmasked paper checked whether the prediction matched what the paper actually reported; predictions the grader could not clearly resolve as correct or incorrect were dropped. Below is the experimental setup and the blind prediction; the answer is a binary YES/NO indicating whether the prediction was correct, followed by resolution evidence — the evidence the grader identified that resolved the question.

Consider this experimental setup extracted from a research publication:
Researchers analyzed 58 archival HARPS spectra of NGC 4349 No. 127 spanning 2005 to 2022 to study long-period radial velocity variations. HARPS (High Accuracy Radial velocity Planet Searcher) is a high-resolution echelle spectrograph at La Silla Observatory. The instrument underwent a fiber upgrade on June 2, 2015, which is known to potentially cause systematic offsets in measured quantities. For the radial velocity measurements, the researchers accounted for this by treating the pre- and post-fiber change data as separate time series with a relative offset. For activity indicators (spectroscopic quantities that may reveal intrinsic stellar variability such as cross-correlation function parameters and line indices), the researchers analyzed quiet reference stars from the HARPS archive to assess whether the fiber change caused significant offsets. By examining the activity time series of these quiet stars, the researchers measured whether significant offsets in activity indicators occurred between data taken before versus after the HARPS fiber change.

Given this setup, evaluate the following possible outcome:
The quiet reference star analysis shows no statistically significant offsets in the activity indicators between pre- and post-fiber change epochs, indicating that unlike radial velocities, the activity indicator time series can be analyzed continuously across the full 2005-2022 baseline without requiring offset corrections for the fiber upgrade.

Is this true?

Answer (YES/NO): NO